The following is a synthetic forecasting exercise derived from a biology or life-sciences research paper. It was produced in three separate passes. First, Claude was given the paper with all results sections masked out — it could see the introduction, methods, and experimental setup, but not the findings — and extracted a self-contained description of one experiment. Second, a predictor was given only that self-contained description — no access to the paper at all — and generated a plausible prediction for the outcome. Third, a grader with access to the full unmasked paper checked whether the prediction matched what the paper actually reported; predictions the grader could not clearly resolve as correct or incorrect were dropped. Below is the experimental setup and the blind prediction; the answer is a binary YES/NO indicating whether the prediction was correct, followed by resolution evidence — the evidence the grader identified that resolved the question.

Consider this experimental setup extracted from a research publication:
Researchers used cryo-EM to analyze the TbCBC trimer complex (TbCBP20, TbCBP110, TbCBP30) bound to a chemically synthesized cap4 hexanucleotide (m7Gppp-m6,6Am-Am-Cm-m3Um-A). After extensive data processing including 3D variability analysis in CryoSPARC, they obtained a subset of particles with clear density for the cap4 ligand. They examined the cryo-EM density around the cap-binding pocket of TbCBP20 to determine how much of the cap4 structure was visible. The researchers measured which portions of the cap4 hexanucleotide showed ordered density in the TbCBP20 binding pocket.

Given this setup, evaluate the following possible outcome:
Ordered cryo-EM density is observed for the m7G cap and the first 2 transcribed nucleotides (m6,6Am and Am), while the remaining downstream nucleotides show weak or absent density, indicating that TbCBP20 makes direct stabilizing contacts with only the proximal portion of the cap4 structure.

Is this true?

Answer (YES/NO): NO